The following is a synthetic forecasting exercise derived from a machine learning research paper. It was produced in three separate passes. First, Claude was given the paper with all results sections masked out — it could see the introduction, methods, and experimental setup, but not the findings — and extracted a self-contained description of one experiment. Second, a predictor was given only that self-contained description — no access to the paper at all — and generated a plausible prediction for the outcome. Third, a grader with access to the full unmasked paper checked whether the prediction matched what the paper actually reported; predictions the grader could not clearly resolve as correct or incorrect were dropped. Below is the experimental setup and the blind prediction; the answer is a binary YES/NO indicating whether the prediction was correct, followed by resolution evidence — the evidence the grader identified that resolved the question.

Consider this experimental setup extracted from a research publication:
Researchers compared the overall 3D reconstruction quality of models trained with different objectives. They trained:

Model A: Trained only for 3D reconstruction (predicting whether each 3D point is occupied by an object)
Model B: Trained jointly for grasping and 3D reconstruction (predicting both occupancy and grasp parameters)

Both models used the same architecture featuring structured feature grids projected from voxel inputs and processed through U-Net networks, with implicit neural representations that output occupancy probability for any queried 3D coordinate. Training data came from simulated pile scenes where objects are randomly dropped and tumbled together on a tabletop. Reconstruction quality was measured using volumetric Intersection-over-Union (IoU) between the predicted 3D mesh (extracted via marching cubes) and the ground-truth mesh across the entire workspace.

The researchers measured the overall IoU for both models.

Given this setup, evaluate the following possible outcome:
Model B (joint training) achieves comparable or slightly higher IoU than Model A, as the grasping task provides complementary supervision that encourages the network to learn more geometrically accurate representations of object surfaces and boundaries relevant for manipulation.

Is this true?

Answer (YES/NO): NO